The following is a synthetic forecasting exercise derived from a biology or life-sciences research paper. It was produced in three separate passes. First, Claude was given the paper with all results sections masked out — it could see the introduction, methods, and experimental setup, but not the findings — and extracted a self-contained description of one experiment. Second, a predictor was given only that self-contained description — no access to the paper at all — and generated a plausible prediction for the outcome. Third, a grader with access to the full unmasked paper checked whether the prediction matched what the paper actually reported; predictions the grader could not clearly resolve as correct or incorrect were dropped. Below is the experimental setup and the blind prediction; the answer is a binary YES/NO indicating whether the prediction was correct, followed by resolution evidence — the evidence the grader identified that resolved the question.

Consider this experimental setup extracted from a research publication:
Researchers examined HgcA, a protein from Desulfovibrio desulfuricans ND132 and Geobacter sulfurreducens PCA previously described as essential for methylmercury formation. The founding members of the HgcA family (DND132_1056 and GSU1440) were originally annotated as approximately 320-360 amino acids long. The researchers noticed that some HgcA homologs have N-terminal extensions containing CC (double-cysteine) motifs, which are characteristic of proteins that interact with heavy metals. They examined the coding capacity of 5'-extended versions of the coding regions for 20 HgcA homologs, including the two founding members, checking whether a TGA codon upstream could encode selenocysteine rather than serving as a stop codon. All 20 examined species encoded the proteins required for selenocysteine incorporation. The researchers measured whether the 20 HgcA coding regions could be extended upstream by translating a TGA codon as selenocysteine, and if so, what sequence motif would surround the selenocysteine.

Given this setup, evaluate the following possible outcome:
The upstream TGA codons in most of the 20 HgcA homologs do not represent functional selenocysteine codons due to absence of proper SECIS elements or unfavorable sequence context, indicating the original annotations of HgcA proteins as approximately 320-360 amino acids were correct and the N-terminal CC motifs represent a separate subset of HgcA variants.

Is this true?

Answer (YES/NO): NO